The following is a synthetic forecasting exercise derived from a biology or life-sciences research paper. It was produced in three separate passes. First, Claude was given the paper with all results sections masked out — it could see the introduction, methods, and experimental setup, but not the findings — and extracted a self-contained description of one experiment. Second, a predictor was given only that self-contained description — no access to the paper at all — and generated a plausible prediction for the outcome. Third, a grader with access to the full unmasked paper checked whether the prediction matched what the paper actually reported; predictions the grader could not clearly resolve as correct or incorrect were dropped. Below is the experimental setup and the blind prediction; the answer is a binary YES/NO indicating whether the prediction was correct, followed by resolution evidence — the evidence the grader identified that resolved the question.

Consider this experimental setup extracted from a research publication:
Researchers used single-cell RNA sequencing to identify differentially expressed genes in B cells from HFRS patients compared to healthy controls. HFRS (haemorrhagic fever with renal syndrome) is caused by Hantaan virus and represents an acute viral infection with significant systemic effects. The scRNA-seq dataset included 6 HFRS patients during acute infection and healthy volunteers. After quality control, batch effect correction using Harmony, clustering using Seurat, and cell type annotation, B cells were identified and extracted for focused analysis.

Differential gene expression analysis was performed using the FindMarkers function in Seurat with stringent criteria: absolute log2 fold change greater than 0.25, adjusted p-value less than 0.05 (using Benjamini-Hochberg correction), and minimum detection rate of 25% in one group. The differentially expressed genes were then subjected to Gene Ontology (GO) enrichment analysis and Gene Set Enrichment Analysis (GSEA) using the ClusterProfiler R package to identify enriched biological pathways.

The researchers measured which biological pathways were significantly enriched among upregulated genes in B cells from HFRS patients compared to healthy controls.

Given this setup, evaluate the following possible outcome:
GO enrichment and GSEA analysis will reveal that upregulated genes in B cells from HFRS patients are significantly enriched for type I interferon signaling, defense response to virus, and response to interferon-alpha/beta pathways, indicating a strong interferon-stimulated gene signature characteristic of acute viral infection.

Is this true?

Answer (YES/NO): NO